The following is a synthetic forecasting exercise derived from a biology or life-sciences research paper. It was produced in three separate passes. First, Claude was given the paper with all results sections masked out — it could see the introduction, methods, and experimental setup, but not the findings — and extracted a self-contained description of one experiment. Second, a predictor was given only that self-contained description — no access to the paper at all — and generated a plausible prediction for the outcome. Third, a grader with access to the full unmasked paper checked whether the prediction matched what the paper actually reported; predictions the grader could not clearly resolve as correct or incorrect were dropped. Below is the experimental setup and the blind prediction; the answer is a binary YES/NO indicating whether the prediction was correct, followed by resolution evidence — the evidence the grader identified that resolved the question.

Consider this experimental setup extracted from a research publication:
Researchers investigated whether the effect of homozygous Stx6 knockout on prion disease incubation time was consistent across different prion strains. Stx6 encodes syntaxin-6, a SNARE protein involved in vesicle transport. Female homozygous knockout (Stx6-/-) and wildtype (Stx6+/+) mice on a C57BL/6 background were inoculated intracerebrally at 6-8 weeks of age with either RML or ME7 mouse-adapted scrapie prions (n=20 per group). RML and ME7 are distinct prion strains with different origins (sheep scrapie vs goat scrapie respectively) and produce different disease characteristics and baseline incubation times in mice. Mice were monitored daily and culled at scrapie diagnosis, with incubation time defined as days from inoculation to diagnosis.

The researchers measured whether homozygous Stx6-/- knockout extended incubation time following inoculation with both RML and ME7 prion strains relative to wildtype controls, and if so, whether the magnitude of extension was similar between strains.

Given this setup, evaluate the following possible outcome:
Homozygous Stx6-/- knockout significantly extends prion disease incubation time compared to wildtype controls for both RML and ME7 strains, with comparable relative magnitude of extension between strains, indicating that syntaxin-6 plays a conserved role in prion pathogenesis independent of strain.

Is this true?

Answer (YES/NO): YES